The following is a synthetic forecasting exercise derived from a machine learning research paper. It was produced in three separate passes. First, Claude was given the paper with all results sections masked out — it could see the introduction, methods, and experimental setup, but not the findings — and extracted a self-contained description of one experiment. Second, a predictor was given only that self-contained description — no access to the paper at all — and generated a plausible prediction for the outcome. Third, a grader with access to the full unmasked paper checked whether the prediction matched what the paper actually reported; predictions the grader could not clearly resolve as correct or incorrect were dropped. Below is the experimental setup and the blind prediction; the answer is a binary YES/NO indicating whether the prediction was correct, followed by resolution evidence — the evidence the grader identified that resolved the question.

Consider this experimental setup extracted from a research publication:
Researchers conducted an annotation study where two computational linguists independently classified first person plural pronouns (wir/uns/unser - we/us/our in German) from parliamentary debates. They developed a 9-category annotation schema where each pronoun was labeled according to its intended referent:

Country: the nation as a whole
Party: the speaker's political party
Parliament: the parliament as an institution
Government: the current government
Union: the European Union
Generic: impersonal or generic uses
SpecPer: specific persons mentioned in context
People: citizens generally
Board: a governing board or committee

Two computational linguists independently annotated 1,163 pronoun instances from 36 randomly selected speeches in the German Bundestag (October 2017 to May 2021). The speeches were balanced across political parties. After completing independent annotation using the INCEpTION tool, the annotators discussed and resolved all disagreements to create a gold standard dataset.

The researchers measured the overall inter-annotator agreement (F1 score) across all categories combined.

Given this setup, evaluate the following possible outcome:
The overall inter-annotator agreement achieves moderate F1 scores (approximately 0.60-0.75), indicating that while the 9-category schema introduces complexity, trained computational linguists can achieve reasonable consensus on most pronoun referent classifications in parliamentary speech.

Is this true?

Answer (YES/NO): NO